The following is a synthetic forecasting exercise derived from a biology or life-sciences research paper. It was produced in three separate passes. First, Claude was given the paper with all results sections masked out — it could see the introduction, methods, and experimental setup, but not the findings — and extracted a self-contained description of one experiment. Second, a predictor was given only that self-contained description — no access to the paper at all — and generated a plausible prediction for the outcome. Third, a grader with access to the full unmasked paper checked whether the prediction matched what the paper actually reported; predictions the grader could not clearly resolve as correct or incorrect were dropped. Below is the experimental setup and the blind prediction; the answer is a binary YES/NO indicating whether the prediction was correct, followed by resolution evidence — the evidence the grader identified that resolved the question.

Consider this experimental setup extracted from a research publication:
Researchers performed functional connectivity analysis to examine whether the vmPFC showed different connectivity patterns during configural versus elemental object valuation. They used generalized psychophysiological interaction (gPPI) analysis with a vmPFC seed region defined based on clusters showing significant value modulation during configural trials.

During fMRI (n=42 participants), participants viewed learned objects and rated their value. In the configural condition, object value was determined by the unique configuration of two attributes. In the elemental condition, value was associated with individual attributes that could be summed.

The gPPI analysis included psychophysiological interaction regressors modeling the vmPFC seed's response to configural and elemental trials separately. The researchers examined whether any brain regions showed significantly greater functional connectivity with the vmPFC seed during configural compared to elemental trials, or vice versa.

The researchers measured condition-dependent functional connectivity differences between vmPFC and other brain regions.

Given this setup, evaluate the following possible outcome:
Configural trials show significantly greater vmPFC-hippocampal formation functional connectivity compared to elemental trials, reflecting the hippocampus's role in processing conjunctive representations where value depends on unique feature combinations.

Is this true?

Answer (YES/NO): NO